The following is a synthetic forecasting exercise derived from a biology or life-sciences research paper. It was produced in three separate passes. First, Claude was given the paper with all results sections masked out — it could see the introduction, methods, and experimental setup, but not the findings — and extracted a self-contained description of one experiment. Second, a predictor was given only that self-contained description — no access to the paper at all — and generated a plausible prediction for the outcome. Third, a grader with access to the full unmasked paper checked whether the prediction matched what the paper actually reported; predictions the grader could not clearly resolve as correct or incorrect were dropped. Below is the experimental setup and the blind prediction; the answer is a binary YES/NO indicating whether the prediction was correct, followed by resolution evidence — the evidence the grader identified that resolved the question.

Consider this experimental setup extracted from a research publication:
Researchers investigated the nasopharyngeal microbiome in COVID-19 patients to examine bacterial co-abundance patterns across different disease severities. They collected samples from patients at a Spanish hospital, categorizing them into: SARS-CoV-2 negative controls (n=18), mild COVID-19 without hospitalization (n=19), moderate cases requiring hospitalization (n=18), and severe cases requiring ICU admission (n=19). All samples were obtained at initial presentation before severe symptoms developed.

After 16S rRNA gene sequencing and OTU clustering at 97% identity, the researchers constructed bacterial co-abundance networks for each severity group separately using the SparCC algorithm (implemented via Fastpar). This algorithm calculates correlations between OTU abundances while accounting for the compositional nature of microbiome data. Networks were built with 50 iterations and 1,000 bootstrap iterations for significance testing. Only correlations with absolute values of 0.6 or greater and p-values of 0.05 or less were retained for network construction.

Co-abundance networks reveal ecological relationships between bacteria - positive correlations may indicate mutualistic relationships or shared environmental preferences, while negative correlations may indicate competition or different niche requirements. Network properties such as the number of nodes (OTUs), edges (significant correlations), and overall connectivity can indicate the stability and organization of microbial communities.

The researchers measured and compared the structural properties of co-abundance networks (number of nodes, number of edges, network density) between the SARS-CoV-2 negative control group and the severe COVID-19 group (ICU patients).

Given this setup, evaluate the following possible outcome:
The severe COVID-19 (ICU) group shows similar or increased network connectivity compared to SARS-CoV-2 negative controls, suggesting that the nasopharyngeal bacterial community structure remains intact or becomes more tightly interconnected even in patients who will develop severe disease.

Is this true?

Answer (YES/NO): NO